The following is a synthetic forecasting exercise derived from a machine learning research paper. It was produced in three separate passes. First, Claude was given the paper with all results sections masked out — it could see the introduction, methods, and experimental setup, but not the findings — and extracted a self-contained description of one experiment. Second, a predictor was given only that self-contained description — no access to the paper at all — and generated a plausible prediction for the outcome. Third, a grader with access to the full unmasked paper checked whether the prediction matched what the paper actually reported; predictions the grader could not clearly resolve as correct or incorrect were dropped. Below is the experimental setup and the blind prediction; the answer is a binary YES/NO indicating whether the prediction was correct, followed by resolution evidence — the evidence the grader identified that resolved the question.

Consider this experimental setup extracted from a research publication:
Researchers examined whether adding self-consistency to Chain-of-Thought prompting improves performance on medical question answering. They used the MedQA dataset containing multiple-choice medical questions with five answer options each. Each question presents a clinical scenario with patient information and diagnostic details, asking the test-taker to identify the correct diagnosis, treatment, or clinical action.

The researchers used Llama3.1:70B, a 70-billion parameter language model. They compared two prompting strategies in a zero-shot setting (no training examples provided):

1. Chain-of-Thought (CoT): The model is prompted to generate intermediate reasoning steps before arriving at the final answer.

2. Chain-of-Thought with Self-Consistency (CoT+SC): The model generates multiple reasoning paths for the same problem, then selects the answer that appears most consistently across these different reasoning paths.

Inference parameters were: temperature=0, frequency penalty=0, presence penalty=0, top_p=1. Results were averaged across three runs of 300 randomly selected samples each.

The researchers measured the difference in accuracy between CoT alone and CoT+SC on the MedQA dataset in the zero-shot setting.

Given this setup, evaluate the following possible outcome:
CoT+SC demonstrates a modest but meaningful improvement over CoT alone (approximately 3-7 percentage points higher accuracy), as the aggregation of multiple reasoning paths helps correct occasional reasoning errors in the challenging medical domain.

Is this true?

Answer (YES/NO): NO